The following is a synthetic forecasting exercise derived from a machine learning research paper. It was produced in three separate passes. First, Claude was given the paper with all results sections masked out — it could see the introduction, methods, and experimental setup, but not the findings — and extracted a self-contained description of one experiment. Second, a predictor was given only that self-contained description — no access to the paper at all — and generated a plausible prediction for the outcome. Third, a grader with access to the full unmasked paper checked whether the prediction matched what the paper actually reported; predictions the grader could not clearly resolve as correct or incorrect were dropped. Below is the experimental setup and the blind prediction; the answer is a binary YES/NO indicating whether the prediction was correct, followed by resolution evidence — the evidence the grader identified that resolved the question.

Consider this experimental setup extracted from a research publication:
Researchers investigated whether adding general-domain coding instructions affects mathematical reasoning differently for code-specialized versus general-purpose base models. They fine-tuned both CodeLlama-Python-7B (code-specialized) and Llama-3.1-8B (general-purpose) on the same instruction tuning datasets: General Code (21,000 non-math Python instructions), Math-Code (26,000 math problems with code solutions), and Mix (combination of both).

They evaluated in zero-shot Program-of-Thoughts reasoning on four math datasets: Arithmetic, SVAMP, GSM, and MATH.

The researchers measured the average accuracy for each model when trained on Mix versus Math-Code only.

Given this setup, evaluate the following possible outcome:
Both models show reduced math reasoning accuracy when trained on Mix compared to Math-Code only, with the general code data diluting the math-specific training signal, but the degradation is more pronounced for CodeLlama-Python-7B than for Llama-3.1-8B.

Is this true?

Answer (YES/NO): NO